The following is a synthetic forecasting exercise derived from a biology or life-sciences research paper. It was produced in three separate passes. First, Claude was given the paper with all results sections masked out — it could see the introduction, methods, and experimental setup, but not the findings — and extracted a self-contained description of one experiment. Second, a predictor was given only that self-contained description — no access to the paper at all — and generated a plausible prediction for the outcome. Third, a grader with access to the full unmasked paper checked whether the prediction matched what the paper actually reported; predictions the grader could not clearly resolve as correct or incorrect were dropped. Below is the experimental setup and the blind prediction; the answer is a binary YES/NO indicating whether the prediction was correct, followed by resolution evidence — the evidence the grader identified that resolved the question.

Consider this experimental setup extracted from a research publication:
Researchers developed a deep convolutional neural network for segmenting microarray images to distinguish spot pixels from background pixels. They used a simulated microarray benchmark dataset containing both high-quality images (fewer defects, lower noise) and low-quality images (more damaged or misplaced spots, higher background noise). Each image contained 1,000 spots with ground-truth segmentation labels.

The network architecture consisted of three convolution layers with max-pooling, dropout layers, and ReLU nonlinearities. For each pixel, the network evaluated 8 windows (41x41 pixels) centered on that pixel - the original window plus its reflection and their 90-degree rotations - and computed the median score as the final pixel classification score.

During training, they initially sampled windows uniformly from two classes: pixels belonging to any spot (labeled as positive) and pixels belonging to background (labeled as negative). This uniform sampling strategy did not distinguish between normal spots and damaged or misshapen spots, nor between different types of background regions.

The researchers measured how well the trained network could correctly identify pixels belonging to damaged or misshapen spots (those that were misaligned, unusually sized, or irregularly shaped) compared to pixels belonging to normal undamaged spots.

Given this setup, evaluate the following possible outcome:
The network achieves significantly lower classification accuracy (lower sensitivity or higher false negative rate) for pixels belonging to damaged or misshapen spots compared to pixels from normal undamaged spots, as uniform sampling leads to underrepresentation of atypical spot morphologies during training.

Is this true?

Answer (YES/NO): YES